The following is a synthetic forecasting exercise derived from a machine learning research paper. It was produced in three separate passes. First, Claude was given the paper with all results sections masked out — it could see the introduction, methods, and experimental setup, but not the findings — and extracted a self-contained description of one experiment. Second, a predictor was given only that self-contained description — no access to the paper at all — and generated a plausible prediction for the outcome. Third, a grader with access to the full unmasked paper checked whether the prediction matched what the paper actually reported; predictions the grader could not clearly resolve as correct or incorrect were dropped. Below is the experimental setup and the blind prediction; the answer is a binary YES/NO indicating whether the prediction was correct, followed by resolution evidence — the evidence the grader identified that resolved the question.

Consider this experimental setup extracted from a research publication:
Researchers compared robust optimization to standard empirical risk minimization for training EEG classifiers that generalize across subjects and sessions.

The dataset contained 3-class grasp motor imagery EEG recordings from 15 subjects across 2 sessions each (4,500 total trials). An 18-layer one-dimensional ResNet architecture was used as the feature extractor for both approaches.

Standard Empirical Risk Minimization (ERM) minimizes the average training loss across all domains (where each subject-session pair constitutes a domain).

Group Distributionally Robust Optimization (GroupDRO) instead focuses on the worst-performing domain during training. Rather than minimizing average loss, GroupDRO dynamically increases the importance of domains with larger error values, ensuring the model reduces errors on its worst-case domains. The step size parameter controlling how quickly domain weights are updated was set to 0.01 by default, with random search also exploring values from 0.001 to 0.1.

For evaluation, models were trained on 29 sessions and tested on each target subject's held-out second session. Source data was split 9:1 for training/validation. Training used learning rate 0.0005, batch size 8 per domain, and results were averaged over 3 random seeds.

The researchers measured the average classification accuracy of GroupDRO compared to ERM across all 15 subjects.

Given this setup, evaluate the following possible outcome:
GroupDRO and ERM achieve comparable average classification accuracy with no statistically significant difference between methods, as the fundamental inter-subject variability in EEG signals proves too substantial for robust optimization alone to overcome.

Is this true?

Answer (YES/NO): NO